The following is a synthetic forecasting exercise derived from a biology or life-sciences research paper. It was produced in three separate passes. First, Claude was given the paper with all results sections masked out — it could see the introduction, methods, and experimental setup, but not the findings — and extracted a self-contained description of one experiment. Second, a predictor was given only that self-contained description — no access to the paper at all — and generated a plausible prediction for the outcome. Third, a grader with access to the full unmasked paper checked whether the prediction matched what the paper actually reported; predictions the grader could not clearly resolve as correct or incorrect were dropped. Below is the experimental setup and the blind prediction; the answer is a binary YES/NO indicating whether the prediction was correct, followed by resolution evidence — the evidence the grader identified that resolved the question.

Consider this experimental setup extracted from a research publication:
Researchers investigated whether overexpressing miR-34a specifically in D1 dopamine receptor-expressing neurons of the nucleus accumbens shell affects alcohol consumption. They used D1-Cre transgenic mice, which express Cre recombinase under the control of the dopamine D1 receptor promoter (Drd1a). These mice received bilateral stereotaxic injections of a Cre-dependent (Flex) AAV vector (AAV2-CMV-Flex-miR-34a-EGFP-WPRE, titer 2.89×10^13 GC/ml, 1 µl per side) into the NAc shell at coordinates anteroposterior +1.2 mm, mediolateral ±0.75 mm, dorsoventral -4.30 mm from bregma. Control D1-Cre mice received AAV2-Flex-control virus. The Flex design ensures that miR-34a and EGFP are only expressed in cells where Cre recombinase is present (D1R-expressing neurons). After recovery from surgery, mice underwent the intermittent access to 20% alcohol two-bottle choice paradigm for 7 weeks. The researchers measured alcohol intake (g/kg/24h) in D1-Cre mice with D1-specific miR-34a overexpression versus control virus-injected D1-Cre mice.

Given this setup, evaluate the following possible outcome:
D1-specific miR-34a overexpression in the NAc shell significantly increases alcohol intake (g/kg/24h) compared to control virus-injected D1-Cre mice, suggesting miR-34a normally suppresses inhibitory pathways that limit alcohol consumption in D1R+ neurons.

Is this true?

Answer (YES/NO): YES